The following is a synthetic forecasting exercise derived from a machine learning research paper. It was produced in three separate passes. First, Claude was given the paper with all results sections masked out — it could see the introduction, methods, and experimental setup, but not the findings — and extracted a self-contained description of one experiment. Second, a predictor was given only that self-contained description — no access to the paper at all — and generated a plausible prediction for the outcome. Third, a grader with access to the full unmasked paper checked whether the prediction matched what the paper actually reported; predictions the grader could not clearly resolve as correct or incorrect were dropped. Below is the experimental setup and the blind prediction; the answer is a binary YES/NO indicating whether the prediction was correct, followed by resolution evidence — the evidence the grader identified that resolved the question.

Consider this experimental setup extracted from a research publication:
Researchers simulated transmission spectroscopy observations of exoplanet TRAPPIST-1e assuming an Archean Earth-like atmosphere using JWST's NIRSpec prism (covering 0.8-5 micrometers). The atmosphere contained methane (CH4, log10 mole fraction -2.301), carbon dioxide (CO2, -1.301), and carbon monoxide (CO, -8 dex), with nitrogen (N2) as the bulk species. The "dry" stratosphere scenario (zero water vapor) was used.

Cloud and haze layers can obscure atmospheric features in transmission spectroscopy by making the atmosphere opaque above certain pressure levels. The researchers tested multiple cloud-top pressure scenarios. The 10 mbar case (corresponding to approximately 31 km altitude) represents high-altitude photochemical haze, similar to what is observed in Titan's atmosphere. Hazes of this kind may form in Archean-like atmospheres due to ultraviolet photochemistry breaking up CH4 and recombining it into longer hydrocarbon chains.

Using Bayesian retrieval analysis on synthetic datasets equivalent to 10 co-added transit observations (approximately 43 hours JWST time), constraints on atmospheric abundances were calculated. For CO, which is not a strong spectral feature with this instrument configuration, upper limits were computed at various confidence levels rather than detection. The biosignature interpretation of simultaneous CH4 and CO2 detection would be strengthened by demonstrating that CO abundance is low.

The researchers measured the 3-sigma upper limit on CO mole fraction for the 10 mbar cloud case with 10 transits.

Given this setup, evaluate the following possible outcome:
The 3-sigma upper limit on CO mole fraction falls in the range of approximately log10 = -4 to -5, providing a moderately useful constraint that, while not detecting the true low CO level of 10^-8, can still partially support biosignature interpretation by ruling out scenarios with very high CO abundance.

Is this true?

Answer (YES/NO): NO